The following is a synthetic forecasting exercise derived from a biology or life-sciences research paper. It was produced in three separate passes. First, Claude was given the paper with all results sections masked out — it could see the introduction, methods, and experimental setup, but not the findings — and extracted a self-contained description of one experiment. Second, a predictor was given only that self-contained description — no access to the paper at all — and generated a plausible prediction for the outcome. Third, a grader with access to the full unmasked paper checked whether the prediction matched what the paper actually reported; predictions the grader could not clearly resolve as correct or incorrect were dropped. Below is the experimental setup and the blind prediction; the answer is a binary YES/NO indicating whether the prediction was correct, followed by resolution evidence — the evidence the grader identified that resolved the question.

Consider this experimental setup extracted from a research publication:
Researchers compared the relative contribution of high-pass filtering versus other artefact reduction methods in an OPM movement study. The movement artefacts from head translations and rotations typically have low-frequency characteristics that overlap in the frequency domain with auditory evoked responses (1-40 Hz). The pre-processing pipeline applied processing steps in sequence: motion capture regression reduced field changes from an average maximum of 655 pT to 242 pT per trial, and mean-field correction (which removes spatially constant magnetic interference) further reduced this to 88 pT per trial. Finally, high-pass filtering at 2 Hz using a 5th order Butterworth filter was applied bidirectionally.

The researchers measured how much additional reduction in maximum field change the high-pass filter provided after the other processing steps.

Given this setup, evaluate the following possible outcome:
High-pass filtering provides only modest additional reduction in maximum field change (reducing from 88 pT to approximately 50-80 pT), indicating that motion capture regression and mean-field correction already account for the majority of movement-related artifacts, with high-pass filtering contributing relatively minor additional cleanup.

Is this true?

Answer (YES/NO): NO